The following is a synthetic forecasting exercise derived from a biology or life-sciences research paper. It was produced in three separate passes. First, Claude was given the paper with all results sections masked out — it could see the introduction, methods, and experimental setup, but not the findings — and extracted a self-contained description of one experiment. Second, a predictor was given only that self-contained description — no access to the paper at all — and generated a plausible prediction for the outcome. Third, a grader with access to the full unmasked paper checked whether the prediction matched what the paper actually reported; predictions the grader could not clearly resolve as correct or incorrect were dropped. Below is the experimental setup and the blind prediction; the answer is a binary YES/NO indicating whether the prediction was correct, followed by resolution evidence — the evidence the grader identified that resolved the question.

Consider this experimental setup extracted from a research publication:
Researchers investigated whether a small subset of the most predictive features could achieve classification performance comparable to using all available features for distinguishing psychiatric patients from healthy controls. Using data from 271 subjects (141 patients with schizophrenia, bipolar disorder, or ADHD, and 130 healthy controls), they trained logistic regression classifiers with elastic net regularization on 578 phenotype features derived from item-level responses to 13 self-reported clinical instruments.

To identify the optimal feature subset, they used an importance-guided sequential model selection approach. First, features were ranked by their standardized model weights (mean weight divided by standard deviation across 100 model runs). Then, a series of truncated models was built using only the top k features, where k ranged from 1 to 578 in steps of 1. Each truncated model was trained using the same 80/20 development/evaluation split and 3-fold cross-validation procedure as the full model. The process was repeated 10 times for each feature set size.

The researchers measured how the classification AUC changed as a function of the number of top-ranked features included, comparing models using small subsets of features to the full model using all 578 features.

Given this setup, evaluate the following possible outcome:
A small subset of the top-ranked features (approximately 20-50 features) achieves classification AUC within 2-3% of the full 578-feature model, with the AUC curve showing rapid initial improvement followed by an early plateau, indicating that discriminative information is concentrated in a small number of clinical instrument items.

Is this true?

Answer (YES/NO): NO